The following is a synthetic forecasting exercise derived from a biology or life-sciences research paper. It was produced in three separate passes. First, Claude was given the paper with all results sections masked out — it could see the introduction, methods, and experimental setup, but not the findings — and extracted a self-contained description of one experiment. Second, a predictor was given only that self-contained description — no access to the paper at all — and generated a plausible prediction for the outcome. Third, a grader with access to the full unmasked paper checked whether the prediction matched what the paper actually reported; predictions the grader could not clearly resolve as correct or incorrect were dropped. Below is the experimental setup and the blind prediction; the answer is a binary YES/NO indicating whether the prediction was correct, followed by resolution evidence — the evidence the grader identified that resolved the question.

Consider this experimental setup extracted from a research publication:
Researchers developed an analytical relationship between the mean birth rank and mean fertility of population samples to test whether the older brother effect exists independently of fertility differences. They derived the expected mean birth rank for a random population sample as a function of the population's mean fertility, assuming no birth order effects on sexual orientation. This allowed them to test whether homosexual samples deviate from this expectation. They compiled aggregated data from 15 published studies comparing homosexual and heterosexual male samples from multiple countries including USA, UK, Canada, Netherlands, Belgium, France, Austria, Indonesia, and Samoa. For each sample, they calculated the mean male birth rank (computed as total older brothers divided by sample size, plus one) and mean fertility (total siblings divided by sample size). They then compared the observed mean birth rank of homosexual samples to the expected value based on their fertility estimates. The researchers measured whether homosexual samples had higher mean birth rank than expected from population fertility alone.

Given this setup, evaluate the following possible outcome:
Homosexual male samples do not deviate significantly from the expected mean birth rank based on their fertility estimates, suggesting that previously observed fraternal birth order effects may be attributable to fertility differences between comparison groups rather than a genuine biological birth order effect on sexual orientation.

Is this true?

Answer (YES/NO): NO